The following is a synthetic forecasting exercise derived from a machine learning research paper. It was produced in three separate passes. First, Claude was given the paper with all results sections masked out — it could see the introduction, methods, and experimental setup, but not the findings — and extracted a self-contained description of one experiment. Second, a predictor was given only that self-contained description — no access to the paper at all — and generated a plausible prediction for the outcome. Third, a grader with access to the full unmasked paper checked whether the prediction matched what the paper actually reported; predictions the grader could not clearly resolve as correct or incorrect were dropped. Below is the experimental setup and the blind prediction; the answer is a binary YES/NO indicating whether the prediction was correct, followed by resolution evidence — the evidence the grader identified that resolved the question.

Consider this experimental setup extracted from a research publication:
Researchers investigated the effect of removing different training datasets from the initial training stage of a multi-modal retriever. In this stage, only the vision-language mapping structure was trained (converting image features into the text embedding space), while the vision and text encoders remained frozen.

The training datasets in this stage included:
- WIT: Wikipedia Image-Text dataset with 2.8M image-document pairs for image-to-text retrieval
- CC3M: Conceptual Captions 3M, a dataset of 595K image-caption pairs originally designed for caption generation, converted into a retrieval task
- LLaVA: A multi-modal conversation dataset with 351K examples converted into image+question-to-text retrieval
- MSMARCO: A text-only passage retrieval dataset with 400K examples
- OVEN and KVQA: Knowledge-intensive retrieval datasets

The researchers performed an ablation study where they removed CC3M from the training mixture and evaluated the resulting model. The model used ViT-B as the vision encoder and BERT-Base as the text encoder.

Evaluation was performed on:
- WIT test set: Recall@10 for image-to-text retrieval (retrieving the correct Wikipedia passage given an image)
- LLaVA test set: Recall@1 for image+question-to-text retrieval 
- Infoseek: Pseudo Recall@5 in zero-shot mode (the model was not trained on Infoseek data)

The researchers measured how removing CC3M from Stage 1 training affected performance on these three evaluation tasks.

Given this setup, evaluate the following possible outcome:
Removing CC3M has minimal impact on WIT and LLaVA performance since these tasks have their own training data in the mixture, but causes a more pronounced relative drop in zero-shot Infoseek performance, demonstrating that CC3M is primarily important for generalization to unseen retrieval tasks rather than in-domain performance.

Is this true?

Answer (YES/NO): NO